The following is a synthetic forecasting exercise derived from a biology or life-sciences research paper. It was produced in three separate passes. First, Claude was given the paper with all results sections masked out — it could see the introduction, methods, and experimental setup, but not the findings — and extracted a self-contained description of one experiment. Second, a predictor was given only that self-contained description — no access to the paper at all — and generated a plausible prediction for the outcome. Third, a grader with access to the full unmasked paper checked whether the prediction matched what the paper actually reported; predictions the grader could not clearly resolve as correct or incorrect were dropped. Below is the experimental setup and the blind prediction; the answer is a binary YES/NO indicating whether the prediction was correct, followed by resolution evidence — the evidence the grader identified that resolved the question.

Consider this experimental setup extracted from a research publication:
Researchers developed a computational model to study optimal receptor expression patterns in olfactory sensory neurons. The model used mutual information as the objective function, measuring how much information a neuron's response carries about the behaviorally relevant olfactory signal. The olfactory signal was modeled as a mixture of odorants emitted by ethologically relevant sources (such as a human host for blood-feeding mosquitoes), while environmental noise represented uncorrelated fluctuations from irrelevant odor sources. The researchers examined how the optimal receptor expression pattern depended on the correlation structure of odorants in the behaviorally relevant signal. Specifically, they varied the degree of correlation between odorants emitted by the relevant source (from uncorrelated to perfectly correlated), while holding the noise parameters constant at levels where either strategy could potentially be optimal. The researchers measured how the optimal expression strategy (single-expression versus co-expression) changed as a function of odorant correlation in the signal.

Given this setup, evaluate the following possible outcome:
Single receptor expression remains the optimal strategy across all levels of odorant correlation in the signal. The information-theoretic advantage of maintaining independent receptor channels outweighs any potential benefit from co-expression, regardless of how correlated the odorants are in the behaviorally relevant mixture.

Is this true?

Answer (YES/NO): NO